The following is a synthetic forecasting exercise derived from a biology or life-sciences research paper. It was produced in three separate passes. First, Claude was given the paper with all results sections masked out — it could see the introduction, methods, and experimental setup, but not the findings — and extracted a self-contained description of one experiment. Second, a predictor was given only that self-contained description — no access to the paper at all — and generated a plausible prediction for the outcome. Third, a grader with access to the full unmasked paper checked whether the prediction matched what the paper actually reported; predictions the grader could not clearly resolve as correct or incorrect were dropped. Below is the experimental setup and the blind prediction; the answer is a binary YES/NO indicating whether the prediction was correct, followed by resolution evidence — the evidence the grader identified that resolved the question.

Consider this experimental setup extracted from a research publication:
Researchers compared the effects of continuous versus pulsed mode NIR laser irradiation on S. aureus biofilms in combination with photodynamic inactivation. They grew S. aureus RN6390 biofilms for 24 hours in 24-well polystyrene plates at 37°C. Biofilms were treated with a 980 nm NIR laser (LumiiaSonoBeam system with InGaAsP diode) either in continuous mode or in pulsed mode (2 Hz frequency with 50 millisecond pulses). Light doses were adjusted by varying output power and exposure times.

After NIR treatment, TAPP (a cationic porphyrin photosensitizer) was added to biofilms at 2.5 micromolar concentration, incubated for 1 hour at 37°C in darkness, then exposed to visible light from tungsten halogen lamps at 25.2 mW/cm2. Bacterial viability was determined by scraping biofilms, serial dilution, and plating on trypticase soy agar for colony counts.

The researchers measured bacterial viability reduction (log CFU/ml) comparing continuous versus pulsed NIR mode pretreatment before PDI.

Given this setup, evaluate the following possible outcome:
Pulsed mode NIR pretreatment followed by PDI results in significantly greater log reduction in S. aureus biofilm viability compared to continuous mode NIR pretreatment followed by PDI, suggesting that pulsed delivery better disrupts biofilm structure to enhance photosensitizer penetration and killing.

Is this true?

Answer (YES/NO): NO